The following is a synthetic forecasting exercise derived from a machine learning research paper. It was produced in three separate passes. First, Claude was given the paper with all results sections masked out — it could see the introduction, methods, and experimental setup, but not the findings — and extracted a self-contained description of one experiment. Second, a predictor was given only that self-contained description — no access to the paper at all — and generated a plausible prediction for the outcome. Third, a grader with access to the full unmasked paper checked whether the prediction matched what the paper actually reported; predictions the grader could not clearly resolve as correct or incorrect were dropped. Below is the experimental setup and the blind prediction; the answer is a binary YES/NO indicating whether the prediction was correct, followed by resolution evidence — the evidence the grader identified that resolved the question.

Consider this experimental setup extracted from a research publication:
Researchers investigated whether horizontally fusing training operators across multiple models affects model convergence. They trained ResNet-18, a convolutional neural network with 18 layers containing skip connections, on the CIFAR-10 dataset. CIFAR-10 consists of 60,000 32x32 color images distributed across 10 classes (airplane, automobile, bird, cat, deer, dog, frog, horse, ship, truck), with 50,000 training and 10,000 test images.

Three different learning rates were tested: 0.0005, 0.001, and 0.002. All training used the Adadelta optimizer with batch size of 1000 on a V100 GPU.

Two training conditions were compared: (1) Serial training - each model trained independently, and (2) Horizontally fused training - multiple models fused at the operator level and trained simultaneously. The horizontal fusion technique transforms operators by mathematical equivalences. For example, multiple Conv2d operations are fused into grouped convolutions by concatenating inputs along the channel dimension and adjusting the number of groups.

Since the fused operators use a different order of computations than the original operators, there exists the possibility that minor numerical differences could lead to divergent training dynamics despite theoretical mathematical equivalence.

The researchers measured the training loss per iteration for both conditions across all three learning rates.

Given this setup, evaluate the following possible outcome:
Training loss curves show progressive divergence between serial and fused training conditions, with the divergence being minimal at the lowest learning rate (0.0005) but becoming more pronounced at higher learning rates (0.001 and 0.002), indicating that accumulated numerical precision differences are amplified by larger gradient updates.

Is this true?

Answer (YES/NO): NO